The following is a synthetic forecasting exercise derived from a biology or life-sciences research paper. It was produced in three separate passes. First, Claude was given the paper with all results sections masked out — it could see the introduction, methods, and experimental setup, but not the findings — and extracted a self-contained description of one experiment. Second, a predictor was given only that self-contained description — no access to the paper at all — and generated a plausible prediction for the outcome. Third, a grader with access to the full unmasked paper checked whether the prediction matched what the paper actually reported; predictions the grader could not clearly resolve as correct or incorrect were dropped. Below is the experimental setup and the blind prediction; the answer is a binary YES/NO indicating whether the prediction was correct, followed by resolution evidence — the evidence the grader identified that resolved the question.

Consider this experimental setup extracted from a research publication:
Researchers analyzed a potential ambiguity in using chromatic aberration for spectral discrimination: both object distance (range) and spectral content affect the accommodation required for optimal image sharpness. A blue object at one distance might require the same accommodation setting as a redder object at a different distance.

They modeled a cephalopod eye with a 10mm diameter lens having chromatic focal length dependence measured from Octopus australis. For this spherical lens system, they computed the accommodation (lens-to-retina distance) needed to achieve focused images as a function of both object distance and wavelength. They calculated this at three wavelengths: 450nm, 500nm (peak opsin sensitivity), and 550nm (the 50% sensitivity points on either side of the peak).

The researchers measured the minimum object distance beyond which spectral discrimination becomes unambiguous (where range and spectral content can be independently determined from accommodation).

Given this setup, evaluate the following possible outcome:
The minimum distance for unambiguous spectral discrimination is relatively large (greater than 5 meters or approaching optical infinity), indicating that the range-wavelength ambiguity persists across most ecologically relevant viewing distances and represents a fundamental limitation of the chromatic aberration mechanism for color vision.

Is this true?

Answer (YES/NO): NO